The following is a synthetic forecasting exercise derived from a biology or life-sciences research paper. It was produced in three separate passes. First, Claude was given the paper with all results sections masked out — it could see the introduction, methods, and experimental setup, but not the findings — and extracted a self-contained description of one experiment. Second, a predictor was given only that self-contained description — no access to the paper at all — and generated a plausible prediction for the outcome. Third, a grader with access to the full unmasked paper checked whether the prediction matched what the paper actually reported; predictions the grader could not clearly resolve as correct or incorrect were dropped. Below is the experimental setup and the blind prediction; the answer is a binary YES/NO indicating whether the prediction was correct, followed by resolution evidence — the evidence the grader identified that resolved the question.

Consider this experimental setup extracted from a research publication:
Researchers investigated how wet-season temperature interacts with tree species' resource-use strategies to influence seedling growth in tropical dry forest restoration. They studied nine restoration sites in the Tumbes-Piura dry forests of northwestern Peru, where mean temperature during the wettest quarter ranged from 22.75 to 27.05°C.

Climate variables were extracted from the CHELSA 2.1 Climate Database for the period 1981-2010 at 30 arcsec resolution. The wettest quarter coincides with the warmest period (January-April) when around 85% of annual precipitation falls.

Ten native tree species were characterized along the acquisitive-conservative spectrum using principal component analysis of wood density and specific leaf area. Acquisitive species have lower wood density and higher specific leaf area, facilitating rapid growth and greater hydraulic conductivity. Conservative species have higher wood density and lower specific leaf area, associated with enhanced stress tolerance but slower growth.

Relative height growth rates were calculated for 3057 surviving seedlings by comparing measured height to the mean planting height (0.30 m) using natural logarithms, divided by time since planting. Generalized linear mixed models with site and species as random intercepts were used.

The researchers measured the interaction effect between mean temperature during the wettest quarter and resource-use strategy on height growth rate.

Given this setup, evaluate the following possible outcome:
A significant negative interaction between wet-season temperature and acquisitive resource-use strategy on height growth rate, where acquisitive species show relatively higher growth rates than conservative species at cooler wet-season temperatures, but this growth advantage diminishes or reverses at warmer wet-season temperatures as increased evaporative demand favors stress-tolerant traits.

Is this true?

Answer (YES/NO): NO